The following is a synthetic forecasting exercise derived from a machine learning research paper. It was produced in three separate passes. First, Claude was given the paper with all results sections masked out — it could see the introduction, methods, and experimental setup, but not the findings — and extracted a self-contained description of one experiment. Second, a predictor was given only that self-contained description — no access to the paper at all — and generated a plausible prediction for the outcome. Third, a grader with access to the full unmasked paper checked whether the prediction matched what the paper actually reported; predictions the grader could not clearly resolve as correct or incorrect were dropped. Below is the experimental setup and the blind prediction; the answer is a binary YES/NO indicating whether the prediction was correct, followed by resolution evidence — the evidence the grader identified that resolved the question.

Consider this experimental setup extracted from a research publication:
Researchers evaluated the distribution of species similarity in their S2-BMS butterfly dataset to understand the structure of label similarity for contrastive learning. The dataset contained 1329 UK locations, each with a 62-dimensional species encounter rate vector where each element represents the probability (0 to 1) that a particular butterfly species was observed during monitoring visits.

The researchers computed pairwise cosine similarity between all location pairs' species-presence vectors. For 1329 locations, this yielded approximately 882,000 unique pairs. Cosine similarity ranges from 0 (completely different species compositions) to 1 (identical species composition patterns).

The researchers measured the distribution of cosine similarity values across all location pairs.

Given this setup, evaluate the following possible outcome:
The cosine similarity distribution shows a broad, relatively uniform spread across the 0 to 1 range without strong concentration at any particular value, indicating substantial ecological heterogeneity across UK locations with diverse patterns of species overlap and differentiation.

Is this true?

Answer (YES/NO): NO